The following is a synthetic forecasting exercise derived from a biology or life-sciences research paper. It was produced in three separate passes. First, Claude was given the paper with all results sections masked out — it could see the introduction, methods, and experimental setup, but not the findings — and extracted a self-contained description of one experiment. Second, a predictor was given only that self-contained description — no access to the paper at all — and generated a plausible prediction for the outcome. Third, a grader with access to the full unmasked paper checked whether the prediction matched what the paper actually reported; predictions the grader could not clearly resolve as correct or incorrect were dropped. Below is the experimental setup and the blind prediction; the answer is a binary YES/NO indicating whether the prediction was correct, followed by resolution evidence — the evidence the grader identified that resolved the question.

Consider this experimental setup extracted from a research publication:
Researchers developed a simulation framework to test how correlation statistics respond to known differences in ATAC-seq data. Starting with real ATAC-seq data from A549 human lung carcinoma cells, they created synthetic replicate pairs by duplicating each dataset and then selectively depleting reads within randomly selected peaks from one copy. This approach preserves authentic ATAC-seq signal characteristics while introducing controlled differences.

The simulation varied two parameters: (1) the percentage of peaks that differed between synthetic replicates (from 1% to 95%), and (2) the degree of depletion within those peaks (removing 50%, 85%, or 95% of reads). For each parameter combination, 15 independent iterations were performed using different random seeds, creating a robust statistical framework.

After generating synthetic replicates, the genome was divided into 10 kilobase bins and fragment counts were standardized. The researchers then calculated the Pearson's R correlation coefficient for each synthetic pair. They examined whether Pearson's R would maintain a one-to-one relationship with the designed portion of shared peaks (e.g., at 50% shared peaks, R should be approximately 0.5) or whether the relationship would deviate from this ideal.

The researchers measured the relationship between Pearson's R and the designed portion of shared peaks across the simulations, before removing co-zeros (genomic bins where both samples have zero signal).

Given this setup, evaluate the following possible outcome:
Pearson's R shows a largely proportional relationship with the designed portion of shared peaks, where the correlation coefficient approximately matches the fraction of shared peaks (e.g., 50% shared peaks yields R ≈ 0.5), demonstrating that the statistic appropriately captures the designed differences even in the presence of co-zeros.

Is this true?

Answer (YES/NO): NO